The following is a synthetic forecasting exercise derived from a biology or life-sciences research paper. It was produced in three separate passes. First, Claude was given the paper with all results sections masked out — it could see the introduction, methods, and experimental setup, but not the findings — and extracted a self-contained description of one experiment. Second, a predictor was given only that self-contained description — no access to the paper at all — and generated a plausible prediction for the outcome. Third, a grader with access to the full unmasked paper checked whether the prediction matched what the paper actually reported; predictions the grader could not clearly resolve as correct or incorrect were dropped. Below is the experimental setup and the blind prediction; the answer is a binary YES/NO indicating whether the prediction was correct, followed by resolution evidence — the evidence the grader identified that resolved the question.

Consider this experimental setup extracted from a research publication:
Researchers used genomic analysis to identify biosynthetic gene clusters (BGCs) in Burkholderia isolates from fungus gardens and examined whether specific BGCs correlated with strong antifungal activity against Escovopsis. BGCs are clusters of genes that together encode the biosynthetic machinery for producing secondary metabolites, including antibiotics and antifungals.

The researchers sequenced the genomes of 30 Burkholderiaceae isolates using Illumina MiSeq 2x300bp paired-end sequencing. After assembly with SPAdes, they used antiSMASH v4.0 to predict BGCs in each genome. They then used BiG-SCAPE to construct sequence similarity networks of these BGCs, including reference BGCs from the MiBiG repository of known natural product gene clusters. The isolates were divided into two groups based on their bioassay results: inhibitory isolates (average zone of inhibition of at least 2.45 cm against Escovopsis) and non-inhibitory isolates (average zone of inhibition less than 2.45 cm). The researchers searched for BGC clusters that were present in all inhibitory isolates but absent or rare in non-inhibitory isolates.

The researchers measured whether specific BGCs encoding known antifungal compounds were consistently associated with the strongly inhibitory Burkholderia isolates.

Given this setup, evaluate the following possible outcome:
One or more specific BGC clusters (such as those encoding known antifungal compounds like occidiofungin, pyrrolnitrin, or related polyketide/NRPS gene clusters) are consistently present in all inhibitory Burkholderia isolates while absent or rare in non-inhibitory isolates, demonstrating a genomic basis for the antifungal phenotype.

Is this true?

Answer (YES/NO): YES